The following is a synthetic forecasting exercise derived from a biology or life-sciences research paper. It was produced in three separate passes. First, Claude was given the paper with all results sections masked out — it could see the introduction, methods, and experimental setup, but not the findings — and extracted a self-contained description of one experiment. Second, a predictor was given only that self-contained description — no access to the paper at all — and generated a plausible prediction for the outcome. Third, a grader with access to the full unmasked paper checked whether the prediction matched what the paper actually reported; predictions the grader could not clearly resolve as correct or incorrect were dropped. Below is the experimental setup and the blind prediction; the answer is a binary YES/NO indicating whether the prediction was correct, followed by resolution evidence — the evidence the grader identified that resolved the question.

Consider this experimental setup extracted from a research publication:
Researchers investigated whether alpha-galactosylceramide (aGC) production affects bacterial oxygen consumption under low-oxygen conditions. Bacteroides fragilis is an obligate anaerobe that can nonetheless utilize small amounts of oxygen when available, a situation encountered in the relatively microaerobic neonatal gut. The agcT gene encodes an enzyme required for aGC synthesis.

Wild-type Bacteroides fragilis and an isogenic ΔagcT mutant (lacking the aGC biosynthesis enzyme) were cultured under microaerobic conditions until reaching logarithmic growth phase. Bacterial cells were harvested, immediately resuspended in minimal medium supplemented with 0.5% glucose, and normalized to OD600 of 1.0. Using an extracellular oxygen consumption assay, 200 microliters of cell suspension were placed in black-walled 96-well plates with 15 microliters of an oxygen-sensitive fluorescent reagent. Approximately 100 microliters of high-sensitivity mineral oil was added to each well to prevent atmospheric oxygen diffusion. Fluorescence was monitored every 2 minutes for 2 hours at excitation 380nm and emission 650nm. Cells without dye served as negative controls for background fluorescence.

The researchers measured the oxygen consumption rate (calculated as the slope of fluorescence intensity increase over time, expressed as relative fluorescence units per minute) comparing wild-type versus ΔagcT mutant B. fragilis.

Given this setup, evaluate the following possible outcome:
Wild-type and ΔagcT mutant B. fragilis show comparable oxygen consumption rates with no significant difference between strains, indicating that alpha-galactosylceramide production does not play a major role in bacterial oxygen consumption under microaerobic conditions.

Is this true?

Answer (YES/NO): NO